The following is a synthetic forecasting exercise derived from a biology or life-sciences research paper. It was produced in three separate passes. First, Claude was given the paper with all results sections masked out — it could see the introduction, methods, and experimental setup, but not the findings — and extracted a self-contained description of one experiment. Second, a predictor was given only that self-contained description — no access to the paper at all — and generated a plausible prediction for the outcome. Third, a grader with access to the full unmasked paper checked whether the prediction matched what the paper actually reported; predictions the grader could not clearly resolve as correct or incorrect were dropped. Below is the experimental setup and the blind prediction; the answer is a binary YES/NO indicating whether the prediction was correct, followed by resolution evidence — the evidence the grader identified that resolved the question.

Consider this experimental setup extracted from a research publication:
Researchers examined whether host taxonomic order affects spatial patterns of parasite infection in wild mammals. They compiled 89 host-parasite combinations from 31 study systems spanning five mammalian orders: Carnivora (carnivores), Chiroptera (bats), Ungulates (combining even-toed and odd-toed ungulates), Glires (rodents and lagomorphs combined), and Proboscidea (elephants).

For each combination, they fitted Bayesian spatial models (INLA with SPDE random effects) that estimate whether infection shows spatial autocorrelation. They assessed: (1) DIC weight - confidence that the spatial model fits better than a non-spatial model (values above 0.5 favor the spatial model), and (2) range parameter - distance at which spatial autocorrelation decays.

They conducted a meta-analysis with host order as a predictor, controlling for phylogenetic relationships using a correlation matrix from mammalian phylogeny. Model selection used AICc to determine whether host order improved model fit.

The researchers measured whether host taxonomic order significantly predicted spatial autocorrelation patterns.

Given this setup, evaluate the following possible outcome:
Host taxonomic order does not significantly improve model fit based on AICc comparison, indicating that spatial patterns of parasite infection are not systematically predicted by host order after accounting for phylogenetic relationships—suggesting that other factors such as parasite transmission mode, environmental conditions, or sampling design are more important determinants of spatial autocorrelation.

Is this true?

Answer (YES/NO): NO